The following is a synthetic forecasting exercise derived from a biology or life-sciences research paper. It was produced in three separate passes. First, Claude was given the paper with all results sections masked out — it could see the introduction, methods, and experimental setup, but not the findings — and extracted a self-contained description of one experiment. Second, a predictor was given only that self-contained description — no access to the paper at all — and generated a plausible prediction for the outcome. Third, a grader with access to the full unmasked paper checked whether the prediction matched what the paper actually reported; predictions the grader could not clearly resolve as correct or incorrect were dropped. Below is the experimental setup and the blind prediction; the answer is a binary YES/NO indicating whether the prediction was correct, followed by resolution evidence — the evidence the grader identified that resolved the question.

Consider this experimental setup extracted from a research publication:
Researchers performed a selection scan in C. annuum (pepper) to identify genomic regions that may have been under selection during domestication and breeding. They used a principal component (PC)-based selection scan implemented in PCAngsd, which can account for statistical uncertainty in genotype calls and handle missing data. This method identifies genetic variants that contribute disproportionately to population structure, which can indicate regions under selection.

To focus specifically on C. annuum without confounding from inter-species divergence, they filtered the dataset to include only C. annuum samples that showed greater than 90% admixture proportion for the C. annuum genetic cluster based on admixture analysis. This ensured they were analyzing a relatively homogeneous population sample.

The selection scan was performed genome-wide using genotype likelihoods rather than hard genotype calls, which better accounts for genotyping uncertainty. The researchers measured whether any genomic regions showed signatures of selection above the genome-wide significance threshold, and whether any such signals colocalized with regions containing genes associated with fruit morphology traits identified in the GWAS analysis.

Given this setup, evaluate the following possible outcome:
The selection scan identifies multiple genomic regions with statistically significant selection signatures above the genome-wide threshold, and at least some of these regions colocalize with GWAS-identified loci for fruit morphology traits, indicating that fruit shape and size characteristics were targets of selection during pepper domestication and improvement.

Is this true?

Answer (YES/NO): NO